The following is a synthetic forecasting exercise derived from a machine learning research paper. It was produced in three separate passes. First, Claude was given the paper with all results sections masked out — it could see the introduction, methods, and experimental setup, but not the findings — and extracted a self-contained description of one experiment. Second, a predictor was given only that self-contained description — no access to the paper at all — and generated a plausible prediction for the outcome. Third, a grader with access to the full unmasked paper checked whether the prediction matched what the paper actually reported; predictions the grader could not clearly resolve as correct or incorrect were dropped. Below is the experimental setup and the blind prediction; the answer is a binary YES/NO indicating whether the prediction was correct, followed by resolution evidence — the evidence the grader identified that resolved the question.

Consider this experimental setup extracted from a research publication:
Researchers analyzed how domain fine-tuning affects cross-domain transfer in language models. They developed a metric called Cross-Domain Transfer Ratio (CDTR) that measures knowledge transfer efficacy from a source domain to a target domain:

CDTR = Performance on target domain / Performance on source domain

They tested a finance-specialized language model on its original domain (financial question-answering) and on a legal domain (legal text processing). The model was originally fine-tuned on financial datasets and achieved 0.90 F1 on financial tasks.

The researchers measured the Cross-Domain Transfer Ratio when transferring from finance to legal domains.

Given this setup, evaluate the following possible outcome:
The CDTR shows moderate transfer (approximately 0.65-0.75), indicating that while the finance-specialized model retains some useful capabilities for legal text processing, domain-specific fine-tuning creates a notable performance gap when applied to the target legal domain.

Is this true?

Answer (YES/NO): YES